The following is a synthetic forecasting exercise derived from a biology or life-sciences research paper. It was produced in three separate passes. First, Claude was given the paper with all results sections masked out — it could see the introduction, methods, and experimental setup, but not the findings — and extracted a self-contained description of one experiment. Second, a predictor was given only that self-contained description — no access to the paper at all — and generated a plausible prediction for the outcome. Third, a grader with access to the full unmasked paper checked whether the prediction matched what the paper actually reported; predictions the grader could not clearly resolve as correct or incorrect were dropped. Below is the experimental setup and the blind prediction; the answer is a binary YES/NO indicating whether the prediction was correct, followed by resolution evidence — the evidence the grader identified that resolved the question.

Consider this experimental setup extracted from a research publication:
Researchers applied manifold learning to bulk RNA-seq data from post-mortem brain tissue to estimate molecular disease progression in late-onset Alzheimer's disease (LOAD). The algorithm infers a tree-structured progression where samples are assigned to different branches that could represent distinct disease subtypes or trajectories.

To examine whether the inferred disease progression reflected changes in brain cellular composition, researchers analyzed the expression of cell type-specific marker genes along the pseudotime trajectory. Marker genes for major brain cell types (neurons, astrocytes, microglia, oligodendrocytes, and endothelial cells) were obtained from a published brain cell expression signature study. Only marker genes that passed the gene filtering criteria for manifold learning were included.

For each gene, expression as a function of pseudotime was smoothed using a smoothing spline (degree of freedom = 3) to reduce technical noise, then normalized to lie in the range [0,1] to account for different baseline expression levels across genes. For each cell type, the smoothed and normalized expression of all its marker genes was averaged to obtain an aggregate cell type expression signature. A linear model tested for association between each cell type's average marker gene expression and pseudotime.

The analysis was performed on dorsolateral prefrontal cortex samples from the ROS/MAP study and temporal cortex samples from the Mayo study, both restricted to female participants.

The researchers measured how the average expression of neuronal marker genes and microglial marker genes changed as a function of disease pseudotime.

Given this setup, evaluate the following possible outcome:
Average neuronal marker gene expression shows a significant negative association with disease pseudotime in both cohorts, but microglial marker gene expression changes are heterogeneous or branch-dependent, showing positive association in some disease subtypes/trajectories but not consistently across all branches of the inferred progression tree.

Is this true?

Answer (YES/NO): NO